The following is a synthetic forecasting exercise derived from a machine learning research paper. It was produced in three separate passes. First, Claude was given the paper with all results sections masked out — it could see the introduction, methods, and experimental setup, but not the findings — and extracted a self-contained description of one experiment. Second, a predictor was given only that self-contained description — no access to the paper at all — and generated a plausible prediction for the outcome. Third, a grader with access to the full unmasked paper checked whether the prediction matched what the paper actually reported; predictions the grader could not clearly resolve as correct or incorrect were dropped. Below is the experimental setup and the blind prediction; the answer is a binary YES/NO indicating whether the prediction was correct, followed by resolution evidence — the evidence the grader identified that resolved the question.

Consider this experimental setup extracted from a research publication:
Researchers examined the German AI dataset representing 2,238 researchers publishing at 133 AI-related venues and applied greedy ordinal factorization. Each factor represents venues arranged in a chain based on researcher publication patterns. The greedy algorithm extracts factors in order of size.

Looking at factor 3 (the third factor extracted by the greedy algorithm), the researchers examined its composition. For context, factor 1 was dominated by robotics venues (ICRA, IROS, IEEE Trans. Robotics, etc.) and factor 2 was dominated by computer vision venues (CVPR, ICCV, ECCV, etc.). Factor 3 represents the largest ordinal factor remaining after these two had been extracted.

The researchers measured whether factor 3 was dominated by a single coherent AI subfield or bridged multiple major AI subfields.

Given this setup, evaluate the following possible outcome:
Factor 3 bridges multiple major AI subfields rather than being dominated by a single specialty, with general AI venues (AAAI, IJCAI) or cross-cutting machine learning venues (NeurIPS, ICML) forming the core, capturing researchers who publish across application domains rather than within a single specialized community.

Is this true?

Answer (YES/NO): YES